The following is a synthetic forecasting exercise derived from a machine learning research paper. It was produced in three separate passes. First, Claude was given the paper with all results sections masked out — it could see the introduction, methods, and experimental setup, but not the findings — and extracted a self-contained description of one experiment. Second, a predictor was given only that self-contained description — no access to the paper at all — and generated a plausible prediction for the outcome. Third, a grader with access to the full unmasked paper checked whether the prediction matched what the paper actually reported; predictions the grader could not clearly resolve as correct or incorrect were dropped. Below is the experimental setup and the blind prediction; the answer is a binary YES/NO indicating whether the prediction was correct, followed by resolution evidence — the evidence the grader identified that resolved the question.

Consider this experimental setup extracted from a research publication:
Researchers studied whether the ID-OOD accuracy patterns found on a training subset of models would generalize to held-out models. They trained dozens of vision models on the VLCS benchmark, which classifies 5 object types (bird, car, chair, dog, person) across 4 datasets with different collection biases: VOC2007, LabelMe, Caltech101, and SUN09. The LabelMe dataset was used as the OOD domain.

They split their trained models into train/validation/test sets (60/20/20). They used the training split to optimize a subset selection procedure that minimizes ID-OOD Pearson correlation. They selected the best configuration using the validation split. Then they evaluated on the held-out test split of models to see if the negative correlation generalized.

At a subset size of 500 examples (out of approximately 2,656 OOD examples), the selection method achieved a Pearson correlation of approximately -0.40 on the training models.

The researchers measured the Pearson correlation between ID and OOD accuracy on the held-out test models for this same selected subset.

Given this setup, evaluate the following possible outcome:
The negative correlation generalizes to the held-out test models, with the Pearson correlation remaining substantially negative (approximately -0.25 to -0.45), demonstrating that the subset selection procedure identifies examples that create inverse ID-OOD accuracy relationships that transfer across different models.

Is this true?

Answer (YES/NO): YES